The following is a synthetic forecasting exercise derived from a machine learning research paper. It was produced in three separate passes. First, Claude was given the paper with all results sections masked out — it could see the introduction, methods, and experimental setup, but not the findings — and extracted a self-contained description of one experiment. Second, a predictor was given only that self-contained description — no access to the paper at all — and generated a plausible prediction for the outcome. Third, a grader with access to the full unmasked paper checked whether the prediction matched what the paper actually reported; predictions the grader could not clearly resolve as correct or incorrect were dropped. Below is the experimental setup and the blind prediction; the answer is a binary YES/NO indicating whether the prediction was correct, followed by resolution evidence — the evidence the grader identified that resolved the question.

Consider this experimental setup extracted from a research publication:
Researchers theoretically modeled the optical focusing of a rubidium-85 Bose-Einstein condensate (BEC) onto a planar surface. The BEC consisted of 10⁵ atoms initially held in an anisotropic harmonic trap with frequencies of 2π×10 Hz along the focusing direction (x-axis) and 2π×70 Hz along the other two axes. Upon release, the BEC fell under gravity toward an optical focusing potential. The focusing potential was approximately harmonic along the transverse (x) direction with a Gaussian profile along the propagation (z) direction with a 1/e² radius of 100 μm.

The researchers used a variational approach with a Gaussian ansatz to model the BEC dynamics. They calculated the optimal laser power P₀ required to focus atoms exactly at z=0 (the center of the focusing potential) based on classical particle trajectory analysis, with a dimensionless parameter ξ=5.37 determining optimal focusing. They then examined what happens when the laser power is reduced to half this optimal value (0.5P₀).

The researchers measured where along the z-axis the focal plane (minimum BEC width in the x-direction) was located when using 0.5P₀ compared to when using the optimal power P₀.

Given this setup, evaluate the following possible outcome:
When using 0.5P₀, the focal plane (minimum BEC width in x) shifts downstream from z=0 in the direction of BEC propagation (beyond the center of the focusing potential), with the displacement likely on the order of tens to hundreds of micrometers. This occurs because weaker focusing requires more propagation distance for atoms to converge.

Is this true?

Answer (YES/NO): YES